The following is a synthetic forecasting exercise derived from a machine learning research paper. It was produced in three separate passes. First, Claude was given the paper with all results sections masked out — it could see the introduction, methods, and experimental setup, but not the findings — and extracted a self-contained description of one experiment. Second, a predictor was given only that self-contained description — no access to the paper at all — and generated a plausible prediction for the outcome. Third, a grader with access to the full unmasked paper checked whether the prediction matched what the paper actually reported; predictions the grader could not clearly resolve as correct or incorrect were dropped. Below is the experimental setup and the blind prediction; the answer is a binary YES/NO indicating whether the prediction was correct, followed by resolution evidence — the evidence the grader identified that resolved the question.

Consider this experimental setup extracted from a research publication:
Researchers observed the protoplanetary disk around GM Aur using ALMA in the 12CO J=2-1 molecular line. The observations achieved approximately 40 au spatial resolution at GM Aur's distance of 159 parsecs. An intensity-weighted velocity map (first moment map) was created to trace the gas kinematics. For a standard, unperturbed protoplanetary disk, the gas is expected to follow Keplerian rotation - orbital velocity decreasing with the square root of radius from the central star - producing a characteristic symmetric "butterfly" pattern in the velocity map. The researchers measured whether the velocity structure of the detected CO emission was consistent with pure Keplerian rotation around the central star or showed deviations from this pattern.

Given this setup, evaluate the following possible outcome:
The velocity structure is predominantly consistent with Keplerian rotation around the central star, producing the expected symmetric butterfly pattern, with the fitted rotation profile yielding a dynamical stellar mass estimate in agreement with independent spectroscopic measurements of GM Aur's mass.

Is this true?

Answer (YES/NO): NO